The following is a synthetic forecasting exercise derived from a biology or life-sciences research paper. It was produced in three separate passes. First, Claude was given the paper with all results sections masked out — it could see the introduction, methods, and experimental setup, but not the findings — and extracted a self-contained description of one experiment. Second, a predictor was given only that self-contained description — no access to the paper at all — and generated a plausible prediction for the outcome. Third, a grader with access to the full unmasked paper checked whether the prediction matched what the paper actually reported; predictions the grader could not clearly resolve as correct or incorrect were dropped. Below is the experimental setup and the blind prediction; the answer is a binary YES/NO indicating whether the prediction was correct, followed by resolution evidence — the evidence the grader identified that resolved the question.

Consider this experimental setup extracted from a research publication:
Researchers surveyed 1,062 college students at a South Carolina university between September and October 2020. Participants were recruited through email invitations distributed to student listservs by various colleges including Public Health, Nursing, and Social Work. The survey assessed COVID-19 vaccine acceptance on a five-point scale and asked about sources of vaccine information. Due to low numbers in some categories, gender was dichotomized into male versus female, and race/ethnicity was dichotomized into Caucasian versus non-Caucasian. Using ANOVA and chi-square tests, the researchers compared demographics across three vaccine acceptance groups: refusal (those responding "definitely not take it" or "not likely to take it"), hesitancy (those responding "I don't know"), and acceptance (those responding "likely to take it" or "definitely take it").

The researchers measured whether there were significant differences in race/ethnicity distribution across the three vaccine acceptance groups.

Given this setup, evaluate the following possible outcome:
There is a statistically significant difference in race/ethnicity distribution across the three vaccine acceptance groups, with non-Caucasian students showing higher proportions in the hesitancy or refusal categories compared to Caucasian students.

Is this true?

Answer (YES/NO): NO